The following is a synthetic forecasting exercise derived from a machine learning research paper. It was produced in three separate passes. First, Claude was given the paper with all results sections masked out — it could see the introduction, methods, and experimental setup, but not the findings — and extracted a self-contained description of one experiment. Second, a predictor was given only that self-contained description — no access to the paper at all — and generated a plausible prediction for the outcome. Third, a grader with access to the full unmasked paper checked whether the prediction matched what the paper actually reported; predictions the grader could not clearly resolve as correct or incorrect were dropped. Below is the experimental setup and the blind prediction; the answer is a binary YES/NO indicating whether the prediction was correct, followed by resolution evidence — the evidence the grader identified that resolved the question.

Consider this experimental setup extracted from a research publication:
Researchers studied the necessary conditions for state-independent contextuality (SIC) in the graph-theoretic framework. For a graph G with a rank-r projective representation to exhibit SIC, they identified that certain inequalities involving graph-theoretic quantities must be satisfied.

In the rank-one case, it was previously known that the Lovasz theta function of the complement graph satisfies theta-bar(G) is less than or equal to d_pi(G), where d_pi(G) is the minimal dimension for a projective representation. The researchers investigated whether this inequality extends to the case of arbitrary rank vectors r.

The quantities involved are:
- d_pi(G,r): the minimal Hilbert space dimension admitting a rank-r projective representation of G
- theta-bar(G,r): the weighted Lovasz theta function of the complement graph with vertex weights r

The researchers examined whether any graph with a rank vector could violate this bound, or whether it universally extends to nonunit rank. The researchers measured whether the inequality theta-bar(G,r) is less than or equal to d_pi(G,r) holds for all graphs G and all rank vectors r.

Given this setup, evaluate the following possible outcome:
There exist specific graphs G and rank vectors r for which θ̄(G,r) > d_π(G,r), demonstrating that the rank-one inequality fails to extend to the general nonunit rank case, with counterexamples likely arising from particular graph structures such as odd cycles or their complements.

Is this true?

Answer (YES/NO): NO